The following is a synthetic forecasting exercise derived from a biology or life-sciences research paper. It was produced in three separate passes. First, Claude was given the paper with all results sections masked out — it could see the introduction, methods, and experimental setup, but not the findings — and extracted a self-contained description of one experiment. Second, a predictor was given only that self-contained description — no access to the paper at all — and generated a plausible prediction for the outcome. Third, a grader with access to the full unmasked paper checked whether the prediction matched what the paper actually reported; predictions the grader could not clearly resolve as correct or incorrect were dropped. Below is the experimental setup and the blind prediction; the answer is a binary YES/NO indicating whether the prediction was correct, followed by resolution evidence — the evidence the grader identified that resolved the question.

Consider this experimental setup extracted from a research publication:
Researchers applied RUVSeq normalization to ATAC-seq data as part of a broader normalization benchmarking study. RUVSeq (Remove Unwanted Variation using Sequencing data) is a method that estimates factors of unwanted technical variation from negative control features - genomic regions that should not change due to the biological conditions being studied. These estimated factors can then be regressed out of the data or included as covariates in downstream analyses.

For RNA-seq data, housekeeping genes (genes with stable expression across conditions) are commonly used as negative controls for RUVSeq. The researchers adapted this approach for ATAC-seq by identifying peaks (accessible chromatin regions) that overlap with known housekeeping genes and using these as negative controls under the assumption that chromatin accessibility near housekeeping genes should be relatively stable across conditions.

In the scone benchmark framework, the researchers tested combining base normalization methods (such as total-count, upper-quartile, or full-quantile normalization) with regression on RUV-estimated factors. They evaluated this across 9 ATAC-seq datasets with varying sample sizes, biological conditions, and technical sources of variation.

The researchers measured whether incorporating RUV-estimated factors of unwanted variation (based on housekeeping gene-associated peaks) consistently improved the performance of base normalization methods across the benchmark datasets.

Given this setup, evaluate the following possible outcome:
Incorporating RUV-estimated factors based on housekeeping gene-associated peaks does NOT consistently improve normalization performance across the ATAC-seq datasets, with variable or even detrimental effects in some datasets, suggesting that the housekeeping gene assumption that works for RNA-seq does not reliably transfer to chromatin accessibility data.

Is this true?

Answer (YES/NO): NO